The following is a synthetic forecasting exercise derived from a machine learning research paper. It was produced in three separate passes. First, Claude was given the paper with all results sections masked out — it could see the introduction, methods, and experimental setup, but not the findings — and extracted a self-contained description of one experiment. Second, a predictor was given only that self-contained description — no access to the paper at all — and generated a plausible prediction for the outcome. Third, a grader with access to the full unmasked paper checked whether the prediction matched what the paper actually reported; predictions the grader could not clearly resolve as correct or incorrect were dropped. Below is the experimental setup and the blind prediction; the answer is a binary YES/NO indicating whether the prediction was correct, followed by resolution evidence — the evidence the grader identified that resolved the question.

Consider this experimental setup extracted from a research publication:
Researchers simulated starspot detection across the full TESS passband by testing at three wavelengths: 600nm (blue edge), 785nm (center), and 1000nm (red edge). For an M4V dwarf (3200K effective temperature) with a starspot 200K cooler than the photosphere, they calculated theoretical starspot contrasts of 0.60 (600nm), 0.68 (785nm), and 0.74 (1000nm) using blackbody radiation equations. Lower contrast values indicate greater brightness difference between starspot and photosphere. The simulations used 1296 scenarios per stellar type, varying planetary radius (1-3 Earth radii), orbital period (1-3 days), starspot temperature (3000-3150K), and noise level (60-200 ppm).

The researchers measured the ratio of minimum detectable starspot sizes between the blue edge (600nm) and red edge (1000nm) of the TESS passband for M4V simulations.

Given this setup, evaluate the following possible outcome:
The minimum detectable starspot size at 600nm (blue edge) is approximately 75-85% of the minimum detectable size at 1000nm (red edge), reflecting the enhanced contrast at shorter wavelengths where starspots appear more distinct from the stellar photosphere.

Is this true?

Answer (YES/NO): NO